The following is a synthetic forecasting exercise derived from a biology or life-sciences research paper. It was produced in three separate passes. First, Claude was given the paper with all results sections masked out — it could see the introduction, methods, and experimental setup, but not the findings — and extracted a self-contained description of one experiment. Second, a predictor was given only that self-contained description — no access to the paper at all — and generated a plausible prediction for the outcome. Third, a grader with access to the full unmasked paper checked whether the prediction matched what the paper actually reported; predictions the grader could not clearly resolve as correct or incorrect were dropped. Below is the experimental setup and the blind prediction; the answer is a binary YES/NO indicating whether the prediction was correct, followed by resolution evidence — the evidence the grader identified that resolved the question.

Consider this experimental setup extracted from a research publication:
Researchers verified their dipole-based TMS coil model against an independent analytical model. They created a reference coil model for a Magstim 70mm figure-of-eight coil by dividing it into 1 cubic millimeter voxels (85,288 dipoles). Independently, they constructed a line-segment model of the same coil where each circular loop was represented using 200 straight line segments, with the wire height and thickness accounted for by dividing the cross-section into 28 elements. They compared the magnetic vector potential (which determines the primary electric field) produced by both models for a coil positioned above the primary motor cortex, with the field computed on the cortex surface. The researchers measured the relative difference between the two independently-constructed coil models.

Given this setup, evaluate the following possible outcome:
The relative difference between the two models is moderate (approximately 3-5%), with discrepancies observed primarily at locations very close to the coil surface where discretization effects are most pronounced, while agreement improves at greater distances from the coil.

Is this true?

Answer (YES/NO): NO